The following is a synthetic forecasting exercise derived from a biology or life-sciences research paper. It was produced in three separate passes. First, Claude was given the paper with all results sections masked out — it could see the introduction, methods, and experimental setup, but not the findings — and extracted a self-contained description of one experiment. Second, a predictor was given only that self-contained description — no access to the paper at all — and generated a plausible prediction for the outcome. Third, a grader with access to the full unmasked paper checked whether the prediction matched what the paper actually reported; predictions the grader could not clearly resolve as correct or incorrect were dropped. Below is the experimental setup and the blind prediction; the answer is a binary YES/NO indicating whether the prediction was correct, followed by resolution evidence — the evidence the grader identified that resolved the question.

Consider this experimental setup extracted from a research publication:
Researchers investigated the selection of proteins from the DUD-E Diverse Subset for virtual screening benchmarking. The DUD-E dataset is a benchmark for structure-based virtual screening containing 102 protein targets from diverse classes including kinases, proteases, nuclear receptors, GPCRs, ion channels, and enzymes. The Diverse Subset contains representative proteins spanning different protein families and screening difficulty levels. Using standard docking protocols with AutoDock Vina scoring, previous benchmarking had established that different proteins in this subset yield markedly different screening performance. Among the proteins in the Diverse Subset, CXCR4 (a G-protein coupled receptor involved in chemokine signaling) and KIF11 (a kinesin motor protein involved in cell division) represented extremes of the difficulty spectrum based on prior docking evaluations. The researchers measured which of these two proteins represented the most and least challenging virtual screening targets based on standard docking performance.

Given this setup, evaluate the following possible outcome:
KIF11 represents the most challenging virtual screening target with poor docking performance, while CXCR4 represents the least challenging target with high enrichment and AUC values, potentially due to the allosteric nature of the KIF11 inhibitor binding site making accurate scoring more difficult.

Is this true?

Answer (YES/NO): NO